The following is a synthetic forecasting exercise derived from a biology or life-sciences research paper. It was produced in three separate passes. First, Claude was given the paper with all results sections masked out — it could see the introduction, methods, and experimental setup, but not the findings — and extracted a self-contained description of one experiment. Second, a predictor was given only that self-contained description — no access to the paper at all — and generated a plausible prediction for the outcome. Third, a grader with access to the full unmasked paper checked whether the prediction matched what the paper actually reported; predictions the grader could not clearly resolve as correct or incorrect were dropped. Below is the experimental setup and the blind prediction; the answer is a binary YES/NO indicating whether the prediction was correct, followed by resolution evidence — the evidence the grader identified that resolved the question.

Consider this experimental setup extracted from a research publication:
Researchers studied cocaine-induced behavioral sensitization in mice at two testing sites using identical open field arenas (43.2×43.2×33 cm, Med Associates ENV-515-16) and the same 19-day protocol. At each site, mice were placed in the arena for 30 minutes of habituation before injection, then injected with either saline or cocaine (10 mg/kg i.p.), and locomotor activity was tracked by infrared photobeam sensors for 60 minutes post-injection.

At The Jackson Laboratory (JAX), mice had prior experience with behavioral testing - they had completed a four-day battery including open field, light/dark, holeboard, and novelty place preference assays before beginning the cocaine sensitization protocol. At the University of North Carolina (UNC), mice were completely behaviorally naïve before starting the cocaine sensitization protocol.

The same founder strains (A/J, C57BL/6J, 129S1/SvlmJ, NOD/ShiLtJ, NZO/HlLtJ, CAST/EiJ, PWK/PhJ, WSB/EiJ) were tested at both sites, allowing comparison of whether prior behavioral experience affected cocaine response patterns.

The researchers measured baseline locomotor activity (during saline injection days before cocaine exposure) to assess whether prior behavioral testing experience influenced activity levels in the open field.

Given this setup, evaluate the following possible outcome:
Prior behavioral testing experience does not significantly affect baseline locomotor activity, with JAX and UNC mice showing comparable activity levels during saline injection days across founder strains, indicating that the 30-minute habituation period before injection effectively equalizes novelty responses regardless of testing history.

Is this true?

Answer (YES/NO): NO